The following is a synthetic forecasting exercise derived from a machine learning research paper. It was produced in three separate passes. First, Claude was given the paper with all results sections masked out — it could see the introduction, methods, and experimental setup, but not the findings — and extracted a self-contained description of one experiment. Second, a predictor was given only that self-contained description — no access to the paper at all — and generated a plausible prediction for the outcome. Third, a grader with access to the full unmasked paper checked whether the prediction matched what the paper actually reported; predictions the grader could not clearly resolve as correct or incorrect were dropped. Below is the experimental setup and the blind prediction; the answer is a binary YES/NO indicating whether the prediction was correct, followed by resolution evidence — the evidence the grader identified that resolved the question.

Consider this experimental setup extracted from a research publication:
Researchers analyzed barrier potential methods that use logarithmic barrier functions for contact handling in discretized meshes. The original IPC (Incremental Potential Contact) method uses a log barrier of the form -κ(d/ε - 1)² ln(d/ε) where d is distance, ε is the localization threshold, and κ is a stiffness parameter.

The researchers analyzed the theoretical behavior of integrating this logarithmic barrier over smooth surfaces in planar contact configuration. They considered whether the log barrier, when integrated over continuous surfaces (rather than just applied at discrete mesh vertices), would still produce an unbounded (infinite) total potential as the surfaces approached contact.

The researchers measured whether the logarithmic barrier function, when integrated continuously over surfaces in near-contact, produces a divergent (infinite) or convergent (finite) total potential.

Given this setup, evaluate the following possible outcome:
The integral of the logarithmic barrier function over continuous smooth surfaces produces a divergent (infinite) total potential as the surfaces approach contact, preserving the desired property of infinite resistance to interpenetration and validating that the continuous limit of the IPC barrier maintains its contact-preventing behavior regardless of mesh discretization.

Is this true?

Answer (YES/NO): NO